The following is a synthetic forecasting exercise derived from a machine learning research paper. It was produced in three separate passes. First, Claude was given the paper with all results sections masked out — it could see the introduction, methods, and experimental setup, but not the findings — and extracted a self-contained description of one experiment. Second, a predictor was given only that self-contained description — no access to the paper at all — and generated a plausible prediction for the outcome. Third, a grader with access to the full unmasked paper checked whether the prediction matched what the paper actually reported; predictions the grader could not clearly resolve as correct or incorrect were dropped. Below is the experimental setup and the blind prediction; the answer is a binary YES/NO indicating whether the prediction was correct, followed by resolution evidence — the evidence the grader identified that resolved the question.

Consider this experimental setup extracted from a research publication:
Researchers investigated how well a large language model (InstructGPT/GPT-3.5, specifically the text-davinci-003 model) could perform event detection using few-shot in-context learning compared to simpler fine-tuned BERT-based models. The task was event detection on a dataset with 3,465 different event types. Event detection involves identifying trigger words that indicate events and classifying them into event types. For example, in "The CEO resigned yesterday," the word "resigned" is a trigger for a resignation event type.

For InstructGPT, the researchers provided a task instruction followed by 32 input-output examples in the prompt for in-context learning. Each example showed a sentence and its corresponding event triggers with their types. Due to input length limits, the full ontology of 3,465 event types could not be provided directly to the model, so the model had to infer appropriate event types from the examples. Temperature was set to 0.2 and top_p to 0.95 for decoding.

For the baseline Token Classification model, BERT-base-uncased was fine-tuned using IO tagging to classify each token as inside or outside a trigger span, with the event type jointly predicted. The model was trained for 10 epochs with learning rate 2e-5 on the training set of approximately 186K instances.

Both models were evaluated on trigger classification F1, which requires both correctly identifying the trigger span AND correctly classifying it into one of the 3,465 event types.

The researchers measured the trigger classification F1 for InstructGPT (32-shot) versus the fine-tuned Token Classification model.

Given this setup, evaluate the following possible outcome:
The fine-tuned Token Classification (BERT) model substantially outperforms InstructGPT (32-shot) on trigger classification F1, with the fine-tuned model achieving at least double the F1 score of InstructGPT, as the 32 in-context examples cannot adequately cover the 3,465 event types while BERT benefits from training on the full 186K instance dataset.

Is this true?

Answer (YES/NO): YES